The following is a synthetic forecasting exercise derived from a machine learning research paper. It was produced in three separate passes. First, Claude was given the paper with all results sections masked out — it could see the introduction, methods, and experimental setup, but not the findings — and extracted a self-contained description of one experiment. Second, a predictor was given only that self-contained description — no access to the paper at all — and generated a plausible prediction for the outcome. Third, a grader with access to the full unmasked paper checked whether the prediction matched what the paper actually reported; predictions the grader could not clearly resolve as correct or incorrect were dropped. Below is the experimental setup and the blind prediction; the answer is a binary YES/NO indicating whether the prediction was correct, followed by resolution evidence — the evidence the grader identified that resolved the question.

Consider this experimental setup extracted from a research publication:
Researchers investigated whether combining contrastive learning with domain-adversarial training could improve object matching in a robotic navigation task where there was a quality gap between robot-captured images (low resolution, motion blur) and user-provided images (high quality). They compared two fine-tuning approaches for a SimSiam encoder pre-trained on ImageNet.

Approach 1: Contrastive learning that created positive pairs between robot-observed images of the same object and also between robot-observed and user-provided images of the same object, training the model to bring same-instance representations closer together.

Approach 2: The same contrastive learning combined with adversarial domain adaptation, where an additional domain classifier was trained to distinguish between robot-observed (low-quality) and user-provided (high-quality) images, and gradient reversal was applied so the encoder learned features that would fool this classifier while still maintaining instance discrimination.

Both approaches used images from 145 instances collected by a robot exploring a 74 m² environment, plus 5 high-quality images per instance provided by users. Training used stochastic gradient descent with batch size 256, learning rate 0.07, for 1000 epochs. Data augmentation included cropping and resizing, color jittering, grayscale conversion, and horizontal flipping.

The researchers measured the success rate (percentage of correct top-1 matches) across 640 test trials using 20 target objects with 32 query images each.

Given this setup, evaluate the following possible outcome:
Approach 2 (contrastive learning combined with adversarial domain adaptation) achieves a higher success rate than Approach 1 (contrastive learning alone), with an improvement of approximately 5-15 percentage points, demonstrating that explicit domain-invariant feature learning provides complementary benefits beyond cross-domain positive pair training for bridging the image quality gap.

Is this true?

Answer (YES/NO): NO